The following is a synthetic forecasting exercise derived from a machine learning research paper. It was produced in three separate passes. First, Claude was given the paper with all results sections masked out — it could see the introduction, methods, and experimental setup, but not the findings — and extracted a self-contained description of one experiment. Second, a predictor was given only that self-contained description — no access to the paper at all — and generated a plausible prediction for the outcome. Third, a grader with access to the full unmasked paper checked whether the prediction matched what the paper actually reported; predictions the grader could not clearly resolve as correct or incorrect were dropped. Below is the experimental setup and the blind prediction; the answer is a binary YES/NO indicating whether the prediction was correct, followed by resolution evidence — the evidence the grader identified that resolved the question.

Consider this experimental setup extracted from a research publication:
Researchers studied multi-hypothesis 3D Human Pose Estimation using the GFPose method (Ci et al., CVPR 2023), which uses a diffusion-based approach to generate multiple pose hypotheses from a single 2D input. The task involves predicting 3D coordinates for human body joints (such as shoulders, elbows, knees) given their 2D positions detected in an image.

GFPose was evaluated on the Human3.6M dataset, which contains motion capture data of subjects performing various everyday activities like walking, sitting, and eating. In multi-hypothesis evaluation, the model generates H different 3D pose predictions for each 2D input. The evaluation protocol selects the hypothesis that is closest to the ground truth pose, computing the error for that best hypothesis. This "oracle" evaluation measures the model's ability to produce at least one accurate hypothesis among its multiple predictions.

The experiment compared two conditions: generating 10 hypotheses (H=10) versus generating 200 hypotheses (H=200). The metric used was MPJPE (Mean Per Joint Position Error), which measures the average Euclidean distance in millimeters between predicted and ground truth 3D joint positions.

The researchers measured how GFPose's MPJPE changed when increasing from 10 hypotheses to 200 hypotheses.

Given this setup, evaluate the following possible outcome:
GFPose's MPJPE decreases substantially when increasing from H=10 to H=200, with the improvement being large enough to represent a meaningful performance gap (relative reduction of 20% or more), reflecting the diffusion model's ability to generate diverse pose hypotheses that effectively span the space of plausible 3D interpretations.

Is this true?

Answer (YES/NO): YES